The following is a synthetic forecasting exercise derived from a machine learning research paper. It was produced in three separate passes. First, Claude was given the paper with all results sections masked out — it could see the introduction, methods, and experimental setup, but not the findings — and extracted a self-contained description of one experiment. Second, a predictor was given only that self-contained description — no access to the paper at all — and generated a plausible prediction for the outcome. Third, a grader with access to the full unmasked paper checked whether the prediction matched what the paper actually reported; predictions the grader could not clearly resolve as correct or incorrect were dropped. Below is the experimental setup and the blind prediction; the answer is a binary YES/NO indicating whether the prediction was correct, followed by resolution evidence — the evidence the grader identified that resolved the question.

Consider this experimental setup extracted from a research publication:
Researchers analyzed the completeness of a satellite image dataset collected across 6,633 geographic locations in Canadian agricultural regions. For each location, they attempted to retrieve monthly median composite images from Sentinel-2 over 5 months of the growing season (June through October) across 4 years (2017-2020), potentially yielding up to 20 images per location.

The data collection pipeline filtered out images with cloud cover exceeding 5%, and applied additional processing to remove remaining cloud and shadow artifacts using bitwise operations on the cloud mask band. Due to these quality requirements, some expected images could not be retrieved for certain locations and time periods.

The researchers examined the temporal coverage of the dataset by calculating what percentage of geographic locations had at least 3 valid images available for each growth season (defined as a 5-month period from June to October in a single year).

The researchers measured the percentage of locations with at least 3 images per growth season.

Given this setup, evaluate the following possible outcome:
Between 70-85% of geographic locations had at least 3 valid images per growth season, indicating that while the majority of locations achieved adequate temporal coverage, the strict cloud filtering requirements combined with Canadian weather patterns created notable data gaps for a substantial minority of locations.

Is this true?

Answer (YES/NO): NO